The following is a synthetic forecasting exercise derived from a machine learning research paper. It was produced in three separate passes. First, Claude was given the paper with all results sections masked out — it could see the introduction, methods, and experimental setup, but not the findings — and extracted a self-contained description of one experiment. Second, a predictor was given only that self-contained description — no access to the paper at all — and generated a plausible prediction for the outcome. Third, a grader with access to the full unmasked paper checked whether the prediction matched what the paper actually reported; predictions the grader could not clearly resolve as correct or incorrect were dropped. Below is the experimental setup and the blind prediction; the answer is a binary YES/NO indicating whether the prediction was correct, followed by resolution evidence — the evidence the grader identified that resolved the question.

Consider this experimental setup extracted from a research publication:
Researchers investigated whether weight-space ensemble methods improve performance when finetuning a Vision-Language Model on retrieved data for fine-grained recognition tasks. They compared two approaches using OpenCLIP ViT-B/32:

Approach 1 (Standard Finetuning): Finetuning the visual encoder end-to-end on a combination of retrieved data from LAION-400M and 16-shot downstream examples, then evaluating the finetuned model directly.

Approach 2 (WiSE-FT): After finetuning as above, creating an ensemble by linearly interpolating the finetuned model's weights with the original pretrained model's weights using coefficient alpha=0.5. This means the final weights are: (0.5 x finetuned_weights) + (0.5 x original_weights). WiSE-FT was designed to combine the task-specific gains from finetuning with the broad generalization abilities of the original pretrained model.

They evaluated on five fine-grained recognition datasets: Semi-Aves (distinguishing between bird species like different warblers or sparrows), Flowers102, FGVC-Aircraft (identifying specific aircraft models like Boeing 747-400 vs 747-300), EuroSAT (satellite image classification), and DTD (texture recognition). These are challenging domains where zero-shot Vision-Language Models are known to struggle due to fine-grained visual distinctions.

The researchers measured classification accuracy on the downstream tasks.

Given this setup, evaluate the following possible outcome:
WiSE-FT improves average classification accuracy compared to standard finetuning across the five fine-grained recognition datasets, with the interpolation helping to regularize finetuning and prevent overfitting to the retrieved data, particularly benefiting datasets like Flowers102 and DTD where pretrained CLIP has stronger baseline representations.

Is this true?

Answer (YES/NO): NO